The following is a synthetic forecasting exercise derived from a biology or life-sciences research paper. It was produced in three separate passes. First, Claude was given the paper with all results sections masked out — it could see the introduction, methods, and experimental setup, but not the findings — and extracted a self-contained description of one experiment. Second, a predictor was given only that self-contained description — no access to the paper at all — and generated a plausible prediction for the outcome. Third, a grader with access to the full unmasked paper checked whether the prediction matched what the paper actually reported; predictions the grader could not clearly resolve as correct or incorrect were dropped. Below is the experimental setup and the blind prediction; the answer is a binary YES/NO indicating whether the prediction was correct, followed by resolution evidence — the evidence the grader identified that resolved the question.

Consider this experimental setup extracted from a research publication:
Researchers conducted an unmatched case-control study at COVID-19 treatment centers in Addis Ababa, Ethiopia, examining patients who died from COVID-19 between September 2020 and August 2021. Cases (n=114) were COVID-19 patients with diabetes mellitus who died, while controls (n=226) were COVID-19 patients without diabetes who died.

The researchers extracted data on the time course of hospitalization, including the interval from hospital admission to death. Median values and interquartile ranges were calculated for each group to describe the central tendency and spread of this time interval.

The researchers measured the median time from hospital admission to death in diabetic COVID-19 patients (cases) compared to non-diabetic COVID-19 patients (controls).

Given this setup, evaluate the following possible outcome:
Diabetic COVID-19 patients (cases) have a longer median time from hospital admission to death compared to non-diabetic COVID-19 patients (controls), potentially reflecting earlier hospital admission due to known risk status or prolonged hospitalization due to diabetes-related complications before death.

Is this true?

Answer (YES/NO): YES